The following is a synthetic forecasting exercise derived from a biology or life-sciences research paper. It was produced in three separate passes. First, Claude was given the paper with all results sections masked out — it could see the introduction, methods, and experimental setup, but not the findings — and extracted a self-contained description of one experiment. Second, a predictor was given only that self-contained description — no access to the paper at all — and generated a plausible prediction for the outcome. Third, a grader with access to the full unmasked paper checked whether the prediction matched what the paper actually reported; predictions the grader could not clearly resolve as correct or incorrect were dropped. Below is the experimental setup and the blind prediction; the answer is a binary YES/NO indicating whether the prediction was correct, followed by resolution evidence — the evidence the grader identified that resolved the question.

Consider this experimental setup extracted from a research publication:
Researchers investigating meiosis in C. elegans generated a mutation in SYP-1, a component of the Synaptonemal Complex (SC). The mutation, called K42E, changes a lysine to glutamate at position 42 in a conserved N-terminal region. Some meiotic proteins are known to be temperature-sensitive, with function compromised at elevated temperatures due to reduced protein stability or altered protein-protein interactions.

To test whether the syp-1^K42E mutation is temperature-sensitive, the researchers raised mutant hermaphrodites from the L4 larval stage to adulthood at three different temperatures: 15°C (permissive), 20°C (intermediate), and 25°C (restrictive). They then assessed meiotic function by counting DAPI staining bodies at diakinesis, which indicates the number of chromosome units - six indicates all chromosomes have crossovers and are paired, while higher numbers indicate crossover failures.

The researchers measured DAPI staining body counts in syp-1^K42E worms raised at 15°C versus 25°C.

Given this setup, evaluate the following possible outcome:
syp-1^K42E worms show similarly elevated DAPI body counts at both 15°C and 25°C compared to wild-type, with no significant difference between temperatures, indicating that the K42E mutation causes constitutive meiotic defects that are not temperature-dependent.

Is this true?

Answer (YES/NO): NO